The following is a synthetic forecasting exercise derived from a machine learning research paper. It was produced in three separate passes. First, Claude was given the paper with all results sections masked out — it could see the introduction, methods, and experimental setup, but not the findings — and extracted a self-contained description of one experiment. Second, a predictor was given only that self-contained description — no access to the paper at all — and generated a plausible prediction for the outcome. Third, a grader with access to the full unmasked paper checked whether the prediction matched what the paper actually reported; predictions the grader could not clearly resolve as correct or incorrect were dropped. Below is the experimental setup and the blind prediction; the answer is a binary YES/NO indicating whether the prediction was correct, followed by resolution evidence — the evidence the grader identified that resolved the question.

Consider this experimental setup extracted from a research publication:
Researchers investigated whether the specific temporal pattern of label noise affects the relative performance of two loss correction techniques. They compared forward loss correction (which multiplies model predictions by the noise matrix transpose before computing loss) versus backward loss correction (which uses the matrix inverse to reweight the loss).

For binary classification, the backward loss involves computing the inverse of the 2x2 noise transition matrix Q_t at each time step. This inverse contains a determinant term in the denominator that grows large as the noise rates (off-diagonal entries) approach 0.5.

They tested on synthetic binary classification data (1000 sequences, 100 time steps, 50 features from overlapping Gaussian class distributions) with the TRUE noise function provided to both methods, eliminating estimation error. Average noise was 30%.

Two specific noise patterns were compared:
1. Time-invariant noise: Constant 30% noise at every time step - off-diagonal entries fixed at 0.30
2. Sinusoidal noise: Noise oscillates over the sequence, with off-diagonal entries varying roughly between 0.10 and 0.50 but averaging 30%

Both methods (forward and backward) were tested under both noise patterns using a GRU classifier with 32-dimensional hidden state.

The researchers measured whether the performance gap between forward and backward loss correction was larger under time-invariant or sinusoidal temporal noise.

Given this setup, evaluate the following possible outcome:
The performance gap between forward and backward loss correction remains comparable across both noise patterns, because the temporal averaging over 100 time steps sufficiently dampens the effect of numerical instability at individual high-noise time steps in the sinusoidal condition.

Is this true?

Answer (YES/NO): NO